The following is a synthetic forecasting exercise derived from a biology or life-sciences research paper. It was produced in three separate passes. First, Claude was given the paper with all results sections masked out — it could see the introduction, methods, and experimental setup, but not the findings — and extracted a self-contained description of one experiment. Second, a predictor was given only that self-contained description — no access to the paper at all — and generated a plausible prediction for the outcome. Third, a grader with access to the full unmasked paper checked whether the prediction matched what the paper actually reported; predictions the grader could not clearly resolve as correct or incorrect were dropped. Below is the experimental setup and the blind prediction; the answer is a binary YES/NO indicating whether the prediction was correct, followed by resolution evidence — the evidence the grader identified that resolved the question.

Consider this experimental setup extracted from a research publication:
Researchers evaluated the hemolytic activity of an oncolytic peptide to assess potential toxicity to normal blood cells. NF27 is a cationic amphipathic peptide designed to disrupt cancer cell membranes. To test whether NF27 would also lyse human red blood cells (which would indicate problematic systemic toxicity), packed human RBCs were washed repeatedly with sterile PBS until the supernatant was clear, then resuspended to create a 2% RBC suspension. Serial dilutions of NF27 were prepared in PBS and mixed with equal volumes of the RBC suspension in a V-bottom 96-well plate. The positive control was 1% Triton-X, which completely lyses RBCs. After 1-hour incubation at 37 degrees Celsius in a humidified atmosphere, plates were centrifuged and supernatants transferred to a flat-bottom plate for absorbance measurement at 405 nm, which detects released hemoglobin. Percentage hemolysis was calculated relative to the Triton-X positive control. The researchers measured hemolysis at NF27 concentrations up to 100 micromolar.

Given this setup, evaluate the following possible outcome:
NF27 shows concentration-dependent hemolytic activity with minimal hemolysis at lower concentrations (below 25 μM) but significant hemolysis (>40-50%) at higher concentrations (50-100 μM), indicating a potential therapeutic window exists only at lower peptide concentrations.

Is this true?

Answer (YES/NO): NO